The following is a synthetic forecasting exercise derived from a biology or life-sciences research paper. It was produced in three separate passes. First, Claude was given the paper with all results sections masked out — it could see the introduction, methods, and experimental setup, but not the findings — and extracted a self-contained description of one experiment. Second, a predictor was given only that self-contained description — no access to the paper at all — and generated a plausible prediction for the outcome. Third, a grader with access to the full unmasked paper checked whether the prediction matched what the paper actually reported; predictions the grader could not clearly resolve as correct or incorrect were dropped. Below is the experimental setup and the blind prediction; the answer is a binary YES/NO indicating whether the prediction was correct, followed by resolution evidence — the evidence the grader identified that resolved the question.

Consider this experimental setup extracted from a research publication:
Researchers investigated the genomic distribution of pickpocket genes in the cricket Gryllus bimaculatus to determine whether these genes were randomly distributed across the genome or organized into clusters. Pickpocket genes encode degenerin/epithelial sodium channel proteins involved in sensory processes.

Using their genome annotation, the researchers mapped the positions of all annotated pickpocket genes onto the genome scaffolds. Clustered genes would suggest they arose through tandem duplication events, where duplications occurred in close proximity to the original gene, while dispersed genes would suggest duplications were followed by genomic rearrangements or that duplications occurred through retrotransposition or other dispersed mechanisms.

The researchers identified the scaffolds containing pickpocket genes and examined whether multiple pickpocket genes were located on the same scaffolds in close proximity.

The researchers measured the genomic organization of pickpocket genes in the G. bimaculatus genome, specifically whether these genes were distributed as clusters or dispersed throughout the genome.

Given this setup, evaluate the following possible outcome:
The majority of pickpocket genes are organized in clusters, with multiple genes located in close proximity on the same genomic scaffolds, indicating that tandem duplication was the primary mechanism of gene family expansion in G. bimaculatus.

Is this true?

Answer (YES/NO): YES